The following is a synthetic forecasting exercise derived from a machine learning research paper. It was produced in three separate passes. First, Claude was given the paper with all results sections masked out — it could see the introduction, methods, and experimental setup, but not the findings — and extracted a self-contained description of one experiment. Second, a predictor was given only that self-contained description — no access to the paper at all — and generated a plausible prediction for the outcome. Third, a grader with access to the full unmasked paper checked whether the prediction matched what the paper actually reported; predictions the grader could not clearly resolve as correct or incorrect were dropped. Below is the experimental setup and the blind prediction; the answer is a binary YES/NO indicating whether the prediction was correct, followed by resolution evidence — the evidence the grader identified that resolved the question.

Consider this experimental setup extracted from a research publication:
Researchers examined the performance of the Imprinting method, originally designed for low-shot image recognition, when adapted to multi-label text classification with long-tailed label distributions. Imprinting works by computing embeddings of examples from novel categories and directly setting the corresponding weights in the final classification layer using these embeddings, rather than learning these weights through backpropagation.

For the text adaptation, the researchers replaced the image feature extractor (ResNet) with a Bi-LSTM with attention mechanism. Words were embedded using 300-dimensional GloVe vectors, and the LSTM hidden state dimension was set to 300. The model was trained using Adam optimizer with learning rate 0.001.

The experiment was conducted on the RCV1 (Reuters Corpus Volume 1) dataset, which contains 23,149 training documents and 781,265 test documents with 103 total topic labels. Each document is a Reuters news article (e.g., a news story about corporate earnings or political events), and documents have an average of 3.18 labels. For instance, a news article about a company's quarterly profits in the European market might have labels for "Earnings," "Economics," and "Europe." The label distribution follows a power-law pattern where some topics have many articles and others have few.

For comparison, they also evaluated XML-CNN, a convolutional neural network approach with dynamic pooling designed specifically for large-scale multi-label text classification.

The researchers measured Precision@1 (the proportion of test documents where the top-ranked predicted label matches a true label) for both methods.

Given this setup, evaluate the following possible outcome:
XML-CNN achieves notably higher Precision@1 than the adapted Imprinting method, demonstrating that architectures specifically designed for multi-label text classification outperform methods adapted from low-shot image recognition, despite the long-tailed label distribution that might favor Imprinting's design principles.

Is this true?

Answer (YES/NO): YES